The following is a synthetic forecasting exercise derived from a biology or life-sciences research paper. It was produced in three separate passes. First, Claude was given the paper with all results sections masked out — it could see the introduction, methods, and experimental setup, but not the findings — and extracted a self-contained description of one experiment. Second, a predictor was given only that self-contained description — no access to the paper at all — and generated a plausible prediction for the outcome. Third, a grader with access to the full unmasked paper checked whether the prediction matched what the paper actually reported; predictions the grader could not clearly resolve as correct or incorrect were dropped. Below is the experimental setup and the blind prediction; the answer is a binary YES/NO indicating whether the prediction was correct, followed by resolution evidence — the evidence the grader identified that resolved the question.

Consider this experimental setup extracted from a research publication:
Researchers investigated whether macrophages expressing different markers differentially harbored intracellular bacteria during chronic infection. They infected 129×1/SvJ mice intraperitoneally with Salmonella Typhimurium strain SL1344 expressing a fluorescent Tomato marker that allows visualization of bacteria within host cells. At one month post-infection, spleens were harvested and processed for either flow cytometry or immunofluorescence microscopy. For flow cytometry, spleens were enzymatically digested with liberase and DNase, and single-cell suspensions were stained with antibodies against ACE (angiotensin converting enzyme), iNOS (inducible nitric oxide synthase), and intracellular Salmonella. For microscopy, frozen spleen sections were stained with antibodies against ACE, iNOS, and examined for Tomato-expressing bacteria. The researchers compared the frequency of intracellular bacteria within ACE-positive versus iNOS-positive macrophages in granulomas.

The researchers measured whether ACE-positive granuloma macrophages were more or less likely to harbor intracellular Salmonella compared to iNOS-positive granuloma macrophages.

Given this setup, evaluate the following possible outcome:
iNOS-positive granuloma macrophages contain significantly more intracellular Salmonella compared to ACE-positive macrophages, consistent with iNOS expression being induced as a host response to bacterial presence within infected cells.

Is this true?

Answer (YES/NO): YES